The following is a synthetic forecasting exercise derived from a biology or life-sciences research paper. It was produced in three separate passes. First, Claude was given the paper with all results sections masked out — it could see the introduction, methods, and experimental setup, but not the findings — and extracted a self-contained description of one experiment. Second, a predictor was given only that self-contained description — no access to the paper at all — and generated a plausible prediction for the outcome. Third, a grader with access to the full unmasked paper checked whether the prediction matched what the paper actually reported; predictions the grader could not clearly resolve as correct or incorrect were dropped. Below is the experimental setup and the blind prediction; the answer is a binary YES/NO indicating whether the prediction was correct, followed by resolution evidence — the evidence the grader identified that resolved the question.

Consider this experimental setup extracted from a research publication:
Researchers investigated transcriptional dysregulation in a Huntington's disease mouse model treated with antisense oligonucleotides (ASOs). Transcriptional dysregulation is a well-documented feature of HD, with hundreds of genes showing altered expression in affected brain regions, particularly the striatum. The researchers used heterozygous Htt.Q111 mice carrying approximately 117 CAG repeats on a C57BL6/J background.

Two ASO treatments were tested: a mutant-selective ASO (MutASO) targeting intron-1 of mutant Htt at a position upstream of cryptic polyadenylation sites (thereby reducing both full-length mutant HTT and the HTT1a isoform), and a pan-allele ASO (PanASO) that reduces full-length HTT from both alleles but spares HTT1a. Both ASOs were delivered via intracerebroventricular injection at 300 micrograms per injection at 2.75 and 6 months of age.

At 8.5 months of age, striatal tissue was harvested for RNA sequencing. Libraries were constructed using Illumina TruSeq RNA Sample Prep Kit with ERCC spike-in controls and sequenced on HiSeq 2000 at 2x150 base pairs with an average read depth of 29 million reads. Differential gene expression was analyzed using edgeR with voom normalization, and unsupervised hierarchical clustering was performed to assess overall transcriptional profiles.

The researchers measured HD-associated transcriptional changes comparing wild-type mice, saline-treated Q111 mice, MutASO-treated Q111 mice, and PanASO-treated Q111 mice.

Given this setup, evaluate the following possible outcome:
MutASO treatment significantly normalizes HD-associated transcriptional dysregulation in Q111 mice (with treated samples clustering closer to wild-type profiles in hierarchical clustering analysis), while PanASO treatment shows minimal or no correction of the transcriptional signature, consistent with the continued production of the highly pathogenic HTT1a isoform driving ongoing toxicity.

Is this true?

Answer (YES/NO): YES